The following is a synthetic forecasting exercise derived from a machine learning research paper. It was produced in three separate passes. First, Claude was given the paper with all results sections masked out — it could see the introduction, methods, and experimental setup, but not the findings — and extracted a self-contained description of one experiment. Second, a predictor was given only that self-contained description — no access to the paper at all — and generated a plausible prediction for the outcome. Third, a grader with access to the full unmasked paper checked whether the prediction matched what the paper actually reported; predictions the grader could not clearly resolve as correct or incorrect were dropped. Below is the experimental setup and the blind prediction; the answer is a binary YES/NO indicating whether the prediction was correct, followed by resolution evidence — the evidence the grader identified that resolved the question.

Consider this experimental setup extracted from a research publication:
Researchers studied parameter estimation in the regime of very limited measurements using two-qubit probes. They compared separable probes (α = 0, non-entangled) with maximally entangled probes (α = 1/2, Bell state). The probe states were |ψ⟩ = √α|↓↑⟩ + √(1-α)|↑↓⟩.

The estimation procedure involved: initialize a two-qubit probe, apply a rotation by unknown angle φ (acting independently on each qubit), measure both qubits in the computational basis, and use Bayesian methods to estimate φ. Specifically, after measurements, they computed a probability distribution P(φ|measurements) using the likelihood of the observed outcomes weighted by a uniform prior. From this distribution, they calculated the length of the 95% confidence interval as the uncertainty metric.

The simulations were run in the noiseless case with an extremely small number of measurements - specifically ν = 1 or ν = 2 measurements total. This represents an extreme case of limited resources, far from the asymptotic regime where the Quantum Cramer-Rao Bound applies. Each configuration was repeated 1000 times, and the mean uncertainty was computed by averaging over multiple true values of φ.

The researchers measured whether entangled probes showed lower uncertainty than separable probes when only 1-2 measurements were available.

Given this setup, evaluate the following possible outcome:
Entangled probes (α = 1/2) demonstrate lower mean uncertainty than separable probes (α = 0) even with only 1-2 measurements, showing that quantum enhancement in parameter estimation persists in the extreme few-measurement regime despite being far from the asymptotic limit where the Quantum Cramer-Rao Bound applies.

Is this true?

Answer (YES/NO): YES